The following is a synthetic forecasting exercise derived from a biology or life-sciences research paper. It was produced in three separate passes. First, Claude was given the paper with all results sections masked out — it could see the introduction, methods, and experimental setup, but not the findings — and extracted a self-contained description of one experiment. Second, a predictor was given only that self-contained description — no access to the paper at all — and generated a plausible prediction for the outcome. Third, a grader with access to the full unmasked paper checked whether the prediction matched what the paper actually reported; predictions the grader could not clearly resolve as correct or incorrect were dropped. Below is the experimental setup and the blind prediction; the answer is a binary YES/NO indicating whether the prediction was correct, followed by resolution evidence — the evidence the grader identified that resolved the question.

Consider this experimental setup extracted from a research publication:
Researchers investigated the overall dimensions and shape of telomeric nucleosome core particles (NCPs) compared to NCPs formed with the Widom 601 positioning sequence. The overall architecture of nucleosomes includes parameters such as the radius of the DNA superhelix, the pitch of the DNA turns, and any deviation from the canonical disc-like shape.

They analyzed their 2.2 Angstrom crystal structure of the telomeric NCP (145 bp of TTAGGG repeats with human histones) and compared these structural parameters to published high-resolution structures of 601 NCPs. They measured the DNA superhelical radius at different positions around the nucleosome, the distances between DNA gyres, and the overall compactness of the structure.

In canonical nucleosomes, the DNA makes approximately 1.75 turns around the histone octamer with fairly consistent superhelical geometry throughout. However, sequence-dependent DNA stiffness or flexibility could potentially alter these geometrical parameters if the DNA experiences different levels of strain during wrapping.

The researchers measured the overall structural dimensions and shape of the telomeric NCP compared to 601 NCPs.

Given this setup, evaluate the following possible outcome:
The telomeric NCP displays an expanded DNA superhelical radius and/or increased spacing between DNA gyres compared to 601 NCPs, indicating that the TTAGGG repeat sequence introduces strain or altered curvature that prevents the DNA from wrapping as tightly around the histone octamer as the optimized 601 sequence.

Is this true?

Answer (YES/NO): NO